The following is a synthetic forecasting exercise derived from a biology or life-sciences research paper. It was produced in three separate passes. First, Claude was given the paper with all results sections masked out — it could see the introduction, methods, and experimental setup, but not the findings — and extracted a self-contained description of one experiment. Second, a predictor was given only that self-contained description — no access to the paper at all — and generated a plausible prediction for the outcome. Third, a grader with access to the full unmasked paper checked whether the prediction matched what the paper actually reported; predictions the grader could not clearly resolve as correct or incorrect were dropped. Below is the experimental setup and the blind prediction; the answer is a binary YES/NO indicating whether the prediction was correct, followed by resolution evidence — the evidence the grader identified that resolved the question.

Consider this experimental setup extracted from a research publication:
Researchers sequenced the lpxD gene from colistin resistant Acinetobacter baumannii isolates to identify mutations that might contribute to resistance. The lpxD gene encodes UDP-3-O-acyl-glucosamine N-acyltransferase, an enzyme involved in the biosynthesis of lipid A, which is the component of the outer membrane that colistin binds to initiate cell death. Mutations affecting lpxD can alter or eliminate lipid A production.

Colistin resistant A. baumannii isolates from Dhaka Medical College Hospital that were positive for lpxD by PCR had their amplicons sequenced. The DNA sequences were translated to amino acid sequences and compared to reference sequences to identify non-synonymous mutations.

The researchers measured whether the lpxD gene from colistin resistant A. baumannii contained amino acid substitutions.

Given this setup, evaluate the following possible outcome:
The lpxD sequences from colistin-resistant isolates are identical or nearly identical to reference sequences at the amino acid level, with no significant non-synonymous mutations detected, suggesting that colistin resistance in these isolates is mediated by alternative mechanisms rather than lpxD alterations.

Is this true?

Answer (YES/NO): NO